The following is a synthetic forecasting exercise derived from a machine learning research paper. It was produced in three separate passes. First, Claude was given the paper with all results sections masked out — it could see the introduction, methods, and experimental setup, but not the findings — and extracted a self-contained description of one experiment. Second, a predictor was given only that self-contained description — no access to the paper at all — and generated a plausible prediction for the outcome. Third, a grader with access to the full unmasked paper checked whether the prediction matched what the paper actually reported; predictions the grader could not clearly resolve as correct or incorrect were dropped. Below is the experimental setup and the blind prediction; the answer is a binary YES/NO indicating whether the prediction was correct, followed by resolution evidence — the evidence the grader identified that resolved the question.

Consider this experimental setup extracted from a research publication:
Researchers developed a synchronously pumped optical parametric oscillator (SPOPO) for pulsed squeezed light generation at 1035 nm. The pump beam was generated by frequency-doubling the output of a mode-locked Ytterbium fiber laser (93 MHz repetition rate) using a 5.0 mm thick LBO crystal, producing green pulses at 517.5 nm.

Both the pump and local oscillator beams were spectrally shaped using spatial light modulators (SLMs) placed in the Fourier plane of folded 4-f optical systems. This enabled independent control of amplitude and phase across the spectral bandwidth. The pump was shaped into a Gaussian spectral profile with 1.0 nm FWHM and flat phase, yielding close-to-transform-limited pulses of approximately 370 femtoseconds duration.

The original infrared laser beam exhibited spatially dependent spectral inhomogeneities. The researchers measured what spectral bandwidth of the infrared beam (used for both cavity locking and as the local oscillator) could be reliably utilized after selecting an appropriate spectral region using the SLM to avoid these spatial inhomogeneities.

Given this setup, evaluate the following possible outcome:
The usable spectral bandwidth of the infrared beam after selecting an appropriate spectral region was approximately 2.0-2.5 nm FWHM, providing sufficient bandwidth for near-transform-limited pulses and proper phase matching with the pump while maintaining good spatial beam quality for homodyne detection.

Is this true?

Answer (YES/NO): NO